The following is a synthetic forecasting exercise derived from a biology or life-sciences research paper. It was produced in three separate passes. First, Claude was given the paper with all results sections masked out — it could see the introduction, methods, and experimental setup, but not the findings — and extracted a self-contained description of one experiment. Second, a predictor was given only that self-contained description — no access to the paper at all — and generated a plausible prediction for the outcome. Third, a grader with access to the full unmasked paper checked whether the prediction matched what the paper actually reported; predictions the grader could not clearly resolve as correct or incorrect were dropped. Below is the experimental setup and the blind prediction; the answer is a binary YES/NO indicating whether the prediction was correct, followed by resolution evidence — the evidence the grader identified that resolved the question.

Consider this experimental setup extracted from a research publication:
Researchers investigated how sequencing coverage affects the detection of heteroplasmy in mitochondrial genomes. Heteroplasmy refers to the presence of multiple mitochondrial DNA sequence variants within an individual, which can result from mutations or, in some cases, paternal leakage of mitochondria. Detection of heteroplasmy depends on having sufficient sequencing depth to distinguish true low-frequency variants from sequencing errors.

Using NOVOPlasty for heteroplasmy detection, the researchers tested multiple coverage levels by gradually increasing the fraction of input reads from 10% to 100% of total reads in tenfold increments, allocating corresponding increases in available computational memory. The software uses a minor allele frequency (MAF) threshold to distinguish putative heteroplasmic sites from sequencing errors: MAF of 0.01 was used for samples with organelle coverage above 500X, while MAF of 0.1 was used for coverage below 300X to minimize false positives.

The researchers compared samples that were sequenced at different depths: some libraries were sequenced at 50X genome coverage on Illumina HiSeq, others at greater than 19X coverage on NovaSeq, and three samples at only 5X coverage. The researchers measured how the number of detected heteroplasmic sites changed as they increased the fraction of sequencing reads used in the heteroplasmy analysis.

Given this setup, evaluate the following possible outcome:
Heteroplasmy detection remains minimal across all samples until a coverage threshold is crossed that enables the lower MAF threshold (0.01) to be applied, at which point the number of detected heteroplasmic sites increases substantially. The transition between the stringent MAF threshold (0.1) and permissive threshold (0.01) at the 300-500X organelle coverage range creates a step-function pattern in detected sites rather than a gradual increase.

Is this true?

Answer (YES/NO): NO